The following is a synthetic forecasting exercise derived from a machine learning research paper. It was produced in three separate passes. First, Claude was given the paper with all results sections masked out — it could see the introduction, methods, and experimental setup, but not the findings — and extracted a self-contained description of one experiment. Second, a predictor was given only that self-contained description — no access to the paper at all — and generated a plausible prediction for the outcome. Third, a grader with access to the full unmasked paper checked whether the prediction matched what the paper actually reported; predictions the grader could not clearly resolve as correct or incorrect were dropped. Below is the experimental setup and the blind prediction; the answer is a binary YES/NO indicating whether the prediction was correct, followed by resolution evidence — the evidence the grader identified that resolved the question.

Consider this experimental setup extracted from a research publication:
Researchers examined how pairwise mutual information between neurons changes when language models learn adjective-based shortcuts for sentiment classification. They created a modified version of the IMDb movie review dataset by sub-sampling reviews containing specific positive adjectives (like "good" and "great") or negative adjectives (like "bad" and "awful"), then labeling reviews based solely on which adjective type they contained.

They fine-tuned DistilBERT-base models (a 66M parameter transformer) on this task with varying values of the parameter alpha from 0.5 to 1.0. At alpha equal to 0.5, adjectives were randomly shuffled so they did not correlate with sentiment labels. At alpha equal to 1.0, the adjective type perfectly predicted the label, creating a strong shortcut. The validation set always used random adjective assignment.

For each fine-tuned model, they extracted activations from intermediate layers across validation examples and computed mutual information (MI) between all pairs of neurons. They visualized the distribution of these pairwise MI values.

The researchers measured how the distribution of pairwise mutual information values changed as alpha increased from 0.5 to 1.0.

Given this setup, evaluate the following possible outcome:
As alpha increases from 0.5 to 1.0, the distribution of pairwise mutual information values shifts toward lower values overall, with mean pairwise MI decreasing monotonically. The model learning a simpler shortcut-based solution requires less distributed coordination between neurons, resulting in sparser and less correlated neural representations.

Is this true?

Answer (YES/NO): NO